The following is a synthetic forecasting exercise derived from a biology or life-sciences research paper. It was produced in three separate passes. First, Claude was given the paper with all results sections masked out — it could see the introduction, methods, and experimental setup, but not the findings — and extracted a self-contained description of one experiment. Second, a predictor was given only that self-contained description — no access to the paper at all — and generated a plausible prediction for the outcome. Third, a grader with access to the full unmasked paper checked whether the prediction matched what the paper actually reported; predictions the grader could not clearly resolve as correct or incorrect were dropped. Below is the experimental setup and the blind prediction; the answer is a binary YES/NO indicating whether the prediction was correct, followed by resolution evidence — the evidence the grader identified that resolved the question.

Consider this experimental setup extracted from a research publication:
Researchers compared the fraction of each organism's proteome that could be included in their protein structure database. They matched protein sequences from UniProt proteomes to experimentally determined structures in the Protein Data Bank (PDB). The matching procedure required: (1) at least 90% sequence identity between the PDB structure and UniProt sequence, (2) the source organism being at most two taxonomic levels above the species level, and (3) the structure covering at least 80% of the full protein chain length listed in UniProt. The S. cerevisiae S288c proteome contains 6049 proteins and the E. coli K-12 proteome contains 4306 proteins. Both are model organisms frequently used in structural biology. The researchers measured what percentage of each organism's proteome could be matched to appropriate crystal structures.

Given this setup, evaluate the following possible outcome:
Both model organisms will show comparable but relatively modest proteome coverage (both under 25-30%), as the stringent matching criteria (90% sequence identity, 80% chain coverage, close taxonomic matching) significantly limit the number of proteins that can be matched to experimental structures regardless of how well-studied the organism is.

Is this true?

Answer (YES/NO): NO